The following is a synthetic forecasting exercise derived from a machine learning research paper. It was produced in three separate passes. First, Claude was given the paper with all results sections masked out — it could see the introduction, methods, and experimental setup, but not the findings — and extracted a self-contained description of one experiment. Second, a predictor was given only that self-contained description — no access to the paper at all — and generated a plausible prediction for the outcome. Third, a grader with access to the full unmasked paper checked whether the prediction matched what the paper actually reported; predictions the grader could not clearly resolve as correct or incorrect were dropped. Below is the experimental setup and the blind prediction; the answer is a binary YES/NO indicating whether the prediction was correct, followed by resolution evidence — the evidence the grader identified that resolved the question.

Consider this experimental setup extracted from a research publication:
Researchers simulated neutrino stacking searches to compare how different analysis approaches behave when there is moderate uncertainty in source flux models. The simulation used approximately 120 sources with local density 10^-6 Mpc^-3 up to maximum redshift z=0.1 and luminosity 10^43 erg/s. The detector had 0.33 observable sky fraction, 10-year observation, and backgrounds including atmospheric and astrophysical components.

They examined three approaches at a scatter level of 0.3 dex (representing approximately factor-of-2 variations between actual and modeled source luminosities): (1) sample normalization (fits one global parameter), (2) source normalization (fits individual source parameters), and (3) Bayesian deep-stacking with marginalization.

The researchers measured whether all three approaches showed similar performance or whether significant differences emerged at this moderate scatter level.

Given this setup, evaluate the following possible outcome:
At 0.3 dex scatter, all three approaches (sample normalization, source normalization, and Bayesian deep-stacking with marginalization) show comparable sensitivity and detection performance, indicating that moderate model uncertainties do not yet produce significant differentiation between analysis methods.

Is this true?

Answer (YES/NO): NO